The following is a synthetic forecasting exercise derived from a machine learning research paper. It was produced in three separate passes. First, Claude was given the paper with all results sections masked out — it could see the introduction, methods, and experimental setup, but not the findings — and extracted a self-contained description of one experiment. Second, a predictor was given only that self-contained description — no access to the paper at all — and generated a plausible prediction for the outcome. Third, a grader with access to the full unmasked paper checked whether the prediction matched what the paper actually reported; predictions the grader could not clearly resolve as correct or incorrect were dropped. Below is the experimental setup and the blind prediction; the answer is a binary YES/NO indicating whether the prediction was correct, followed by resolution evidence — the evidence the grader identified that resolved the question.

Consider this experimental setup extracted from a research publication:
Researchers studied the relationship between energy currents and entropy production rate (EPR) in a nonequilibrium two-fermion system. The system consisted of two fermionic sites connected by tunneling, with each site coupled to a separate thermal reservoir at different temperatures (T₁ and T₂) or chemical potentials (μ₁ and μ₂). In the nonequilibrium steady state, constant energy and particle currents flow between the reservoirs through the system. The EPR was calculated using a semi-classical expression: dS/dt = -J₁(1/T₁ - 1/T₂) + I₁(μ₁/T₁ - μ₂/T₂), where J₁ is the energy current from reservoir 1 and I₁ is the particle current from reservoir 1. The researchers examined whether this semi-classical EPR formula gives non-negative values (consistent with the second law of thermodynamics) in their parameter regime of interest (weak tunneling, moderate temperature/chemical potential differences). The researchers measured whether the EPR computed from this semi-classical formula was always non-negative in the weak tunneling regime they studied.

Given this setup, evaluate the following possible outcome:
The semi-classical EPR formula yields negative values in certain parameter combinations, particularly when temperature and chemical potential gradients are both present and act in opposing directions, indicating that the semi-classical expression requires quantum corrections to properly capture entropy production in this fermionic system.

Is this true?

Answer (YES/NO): NO